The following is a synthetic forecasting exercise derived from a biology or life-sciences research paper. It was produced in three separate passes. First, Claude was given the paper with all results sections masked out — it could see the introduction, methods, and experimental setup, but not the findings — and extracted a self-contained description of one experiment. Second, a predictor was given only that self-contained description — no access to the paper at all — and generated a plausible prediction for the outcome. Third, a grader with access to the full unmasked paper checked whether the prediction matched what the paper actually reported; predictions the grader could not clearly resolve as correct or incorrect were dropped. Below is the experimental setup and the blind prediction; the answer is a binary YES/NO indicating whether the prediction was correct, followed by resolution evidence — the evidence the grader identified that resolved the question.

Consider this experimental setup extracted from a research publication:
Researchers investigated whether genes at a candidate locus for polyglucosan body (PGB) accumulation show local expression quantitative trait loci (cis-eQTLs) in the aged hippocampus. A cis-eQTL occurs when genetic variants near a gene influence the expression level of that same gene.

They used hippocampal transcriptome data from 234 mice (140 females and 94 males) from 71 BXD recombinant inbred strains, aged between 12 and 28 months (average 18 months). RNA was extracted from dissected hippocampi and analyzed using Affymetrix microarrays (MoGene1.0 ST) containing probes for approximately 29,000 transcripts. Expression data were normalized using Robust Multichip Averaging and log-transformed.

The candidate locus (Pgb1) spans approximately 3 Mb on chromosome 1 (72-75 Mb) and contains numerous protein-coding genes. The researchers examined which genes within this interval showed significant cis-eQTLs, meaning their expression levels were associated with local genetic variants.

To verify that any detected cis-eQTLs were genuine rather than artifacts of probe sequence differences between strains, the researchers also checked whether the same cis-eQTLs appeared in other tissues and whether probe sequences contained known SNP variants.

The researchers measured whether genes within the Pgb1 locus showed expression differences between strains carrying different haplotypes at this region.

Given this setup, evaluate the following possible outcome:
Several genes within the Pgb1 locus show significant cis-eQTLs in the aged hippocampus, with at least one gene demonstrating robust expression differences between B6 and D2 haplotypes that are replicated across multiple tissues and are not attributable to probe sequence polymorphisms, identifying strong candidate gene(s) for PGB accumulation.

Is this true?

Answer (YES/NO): YES